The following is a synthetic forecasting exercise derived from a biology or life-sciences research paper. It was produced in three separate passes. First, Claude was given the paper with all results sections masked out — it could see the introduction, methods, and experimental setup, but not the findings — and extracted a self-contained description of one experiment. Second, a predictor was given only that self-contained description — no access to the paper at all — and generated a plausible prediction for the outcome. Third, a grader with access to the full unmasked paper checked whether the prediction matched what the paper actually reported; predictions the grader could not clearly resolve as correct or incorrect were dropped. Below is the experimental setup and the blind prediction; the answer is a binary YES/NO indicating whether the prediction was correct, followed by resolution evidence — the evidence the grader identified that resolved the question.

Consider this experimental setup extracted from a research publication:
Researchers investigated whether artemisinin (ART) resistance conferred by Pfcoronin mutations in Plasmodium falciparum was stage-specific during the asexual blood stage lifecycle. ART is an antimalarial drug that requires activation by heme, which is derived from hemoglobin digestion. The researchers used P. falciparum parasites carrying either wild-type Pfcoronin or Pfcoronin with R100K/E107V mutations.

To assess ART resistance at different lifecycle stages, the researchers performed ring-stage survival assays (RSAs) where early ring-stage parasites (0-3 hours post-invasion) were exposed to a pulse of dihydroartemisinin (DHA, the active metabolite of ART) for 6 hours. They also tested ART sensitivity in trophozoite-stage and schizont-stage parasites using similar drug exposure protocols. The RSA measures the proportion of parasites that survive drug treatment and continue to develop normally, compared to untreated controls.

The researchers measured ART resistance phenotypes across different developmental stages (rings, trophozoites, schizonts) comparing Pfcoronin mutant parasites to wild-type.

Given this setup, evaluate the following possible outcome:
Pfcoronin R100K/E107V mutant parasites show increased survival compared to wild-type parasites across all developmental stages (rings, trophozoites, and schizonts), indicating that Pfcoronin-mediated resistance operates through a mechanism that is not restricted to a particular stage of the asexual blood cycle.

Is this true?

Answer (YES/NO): NO